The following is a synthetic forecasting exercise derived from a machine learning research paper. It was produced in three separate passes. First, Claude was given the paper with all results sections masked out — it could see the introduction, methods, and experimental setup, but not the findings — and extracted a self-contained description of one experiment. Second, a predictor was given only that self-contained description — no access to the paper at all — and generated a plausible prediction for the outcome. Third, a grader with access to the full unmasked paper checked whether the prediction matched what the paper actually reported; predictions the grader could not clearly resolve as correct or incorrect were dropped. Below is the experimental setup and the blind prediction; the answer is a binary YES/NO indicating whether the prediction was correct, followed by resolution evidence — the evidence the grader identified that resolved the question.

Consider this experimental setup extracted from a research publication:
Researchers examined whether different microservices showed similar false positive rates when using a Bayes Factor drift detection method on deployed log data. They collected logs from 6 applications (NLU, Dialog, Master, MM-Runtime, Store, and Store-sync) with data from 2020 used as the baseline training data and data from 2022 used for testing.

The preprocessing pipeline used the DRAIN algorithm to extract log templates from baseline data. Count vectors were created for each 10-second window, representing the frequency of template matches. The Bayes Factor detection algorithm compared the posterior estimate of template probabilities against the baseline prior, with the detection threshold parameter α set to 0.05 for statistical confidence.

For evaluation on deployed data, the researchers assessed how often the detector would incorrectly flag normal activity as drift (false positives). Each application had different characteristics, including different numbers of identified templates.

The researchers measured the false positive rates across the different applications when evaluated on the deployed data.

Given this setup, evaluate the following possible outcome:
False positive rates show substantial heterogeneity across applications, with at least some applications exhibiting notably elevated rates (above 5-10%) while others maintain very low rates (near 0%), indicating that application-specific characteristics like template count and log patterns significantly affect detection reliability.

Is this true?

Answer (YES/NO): NO